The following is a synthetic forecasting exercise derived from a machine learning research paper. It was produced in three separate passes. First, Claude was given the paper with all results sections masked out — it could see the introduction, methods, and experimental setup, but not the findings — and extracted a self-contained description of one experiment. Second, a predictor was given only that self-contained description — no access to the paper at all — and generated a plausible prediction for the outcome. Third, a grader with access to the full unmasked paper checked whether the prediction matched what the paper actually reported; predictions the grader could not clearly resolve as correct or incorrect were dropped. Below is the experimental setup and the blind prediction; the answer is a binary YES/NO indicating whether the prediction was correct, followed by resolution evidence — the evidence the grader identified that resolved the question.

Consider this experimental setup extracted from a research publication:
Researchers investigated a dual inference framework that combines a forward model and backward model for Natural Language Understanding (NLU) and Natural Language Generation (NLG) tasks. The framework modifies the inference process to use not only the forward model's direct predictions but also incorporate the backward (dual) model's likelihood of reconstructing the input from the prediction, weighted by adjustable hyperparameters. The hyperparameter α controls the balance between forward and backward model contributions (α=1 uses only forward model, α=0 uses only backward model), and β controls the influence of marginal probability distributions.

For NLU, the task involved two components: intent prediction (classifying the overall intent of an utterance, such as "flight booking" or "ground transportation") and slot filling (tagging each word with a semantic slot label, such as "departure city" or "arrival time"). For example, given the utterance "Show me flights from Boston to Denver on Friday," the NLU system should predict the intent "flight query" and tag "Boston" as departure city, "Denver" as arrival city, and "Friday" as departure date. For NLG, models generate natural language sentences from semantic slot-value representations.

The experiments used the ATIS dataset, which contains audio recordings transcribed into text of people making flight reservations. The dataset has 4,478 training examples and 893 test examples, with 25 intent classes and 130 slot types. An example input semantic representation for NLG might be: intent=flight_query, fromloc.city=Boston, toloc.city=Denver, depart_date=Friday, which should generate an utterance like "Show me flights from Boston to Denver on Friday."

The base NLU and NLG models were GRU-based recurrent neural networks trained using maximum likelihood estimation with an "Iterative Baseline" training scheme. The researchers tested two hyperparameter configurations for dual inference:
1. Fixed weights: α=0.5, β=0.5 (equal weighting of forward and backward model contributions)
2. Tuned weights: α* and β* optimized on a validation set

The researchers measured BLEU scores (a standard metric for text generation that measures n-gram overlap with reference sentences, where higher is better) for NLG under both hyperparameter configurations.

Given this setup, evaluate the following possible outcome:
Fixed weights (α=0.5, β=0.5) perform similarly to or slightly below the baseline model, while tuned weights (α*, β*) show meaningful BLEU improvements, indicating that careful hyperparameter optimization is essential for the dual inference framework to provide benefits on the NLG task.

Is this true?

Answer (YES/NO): NO